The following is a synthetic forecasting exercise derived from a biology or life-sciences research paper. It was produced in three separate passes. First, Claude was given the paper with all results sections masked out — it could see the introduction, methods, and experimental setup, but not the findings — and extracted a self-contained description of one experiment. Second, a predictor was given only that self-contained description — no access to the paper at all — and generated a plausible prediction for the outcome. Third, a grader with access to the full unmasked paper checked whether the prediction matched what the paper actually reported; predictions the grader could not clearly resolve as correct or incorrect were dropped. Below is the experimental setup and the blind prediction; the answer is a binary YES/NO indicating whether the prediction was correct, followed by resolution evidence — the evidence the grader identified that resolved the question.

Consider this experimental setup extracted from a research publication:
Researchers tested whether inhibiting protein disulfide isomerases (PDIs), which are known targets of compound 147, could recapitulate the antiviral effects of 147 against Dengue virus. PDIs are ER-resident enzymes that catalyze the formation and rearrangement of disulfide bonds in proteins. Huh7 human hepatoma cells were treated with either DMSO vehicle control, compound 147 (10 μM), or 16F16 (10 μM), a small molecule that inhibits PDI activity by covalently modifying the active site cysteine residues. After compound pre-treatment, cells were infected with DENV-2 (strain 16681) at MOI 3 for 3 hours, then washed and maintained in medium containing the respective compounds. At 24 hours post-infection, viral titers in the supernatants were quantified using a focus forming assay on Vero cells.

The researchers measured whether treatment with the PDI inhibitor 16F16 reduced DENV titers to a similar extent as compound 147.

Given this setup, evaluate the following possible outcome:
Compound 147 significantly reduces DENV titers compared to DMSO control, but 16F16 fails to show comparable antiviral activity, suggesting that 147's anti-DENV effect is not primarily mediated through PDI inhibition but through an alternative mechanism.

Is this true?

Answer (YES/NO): YES